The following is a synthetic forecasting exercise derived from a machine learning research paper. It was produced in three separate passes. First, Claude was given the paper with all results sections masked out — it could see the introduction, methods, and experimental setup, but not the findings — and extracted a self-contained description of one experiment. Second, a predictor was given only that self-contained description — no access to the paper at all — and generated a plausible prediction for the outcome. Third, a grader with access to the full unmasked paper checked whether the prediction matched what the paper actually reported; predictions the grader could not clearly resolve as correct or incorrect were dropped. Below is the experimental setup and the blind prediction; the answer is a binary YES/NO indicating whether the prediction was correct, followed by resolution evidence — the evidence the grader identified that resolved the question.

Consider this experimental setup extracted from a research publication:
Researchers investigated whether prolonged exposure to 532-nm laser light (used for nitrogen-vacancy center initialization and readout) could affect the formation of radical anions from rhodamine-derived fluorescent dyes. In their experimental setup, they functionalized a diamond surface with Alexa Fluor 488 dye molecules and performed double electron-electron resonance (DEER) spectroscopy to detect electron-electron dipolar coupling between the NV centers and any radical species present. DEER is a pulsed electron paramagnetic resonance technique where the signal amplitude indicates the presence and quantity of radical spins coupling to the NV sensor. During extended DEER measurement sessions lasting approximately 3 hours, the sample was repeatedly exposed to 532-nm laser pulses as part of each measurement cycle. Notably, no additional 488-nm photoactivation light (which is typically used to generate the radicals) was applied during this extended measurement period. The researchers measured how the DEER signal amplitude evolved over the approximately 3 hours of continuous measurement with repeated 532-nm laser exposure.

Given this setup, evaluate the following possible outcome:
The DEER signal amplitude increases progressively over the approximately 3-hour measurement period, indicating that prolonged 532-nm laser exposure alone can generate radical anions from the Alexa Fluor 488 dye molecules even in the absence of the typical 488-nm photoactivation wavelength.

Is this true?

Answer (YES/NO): YES